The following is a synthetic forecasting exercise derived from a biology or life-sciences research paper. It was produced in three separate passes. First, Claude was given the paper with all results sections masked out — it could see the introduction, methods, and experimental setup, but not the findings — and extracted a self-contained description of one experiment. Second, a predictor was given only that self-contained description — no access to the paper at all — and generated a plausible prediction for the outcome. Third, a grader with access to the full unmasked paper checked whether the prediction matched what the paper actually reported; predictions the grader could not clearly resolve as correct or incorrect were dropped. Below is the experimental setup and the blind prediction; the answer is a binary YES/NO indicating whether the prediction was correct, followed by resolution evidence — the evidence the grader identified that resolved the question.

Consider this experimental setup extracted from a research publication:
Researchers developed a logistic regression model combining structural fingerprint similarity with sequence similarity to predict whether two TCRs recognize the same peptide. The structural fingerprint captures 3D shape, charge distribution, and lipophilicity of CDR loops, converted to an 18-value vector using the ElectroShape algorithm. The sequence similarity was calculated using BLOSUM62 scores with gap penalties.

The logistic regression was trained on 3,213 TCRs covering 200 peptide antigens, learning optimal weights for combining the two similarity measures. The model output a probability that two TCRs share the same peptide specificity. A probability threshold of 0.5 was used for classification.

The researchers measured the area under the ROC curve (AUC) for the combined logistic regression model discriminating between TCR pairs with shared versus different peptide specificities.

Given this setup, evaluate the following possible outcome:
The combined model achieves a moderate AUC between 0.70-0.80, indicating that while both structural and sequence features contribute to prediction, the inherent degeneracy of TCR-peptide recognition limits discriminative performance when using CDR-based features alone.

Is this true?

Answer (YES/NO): NO